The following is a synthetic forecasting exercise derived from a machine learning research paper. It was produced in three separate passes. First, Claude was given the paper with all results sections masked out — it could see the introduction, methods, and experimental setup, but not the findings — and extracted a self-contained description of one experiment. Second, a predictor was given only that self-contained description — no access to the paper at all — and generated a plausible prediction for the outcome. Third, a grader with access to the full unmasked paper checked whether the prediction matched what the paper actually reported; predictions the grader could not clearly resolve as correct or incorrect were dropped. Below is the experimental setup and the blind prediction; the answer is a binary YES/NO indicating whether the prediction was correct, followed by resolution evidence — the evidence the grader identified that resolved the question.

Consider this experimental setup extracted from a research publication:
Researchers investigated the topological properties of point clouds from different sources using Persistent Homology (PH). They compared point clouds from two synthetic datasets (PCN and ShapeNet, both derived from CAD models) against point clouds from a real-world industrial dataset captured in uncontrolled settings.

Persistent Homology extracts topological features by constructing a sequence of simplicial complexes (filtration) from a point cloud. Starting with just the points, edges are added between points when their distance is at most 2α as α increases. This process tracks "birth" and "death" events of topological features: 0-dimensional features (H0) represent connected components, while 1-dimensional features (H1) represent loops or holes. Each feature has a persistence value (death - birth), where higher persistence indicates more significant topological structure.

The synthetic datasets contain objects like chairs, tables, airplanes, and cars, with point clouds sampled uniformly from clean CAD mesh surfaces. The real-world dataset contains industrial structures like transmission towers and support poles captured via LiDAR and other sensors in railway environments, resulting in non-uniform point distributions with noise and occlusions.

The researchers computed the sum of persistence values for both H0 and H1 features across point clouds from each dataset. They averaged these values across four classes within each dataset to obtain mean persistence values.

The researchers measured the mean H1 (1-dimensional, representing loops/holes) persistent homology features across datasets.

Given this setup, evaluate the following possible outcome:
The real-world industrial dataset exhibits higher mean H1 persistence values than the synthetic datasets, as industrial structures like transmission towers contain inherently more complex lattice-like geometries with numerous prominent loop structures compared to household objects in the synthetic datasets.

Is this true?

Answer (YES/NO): YES